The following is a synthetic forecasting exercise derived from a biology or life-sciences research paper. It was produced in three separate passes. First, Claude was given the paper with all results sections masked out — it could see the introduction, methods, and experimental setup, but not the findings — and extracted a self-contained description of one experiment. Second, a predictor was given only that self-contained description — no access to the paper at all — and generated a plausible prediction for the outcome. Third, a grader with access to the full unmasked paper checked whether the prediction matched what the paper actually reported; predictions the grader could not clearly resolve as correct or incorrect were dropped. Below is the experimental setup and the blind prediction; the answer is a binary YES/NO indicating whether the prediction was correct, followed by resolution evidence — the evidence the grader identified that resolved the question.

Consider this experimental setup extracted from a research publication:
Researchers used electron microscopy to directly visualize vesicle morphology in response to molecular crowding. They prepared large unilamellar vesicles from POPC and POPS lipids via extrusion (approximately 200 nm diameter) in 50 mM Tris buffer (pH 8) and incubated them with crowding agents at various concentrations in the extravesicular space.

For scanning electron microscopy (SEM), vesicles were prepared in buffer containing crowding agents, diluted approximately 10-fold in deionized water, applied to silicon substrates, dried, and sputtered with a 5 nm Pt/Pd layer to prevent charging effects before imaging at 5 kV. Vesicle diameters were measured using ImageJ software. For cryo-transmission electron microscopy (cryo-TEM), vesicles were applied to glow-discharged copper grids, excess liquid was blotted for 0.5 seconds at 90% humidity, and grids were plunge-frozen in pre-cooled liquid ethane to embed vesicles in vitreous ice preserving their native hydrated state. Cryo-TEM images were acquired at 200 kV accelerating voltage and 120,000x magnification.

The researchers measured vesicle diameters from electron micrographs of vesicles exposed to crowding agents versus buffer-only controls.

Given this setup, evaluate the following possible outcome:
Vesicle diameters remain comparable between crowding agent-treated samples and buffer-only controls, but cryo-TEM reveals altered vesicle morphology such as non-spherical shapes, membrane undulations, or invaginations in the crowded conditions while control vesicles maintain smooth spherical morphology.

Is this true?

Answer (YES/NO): NO